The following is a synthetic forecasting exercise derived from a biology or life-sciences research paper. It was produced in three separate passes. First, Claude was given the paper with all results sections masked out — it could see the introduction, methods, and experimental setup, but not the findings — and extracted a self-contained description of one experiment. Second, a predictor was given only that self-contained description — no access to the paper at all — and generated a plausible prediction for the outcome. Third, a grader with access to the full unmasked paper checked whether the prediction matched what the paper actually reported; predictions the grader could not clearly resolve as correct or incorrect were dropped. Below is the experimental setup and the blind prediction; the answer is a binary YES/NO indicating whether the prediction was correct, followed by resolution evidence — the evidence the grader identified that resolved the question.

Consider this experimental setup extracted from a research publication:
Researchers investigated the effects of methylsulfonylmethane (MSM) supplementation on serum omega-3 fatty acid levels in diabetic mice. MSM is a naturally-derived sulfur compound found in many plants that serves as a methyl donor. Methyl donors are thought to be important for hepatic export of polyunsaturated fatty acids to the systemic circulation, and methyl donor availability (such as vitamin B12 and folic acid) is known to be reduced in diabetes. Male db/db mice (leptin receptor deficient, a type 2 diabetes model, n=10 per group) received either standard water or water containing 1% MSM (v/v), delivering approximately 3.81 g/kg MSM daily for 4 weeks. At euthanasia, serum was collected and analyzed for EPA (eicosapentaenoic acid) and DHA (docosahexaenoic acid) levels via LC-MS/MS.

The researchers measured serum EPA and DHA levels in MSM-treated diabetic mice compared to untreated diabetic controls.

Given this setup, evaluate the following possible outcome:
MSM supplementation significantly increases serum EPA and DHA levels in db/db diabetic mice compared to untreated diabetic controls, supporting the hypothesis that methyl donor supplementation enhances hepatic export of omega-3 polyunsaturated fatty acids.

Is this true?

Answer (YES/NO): YES